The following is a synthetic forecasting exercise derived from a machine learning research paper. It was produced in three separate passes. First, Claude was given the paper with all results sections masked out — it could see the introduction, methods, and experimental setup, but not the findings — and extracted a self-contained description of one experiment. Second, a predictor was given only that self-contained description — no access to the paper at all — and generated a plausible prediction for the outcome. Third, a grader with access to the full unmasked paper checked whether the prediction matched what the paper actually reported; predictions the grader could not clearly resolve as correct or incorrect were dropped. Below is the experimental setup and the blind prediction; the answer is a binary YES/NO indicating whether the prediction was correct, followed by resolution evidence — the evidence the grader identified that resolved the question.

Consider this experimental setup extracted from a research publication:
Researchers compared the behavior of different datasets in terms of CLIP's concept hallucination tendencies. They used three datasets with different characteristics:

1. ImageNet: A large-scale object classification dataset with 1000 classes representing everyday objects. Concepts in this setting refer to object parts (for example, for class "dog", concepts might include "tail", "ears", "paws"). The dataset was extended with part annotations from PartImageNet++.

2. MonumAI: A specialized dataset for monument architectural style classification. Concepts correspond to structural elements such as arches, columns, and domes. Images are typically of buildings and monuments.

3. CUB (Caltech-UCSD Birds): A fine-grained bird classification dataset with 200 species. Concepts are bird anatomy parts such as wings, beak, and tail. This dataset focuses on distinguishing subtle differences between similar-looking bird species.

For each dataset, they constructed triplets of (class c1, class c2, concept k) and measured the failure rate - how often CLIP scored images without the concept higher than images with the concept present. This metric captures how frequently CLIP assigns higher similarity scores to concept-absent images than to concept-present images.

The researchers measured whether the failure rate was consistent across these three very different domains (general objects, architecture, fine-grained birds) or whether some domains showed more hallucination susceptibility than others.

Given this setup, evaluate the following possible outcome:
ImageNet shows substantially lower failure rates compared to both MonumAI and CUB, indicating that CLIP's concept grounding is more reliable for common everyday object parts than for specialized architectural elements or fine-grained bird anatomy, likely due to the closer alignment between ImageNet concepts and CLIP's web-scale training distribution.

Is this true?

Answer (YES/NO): NO